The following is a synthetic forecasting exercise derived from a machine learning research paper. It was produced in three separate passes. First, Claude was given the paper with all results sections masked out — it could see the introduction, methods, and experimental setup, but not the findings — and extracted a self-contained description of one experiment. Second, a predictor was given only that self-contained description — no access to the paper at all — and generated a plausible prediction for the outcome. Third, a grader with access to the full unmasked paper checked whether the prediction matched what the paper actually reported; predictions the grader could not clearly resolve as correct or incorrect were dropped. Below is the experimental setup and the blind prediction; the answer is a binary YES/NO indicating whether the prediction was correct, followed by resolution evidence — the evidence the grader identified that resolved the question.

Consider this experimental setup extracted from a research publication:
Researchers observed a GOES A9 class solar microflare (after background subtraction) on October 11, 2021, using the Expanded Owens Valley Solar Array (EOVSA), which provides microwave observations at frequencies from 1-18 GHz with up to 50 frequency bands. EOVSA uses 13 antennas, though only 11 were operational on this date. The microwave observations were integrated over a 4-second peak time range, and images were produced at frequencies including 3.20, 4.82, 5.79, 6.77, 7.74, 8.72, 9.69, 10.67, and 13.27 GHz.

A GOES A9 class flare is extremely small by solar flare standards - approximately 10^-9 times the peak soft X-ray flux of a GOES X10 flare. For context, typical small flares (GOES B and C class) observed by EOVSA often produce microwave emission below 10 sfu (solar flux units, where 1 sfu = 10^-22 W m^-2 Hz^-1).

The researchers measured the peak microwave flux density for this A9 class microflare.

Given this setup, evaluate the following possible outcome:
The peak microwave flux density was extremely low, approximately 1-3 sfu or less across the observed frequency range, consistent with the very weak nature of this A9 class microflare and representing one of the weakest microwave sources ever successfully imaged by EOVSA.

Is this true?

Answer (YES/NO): NO